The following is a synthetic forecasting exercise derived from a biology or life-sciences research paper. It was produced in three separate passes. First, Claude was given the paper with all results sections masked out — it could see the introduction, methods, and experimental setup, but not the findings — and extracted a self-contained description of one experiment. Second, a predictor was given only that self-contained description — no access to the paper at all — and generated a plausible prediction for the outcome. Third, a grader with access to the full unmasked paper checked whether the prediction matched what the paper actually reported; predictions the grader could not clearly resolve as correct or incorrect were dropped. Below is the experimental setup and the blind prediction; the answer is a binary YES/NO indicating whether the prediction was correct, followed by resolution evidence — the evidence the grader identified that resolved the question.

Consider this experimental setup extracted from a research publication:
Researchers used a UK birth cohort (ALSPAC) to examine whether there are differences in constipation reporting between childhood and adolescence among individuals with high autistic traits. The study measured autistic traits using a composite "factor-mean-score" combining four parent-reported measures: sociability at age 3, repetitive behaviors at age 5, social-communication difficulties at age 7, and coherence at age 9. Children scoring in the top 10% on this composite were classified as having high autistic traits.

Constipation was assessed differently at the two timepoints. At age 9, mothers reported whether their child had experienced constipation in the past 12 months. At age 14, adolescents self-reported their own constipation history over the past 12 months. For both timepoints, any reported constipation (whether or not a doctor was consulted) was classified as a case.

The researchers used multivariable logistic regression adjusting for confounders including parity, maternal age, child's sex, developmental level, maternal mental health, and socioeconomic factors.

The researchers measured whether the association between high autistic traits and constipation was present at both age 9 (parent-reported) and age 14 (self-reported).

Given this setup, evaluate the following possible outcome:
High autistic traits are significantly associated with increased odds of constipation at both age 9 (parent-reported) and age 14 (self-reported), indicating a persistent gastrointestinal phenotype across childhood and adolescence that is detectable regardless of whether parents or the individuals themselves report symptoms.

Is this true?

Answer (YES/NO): YES